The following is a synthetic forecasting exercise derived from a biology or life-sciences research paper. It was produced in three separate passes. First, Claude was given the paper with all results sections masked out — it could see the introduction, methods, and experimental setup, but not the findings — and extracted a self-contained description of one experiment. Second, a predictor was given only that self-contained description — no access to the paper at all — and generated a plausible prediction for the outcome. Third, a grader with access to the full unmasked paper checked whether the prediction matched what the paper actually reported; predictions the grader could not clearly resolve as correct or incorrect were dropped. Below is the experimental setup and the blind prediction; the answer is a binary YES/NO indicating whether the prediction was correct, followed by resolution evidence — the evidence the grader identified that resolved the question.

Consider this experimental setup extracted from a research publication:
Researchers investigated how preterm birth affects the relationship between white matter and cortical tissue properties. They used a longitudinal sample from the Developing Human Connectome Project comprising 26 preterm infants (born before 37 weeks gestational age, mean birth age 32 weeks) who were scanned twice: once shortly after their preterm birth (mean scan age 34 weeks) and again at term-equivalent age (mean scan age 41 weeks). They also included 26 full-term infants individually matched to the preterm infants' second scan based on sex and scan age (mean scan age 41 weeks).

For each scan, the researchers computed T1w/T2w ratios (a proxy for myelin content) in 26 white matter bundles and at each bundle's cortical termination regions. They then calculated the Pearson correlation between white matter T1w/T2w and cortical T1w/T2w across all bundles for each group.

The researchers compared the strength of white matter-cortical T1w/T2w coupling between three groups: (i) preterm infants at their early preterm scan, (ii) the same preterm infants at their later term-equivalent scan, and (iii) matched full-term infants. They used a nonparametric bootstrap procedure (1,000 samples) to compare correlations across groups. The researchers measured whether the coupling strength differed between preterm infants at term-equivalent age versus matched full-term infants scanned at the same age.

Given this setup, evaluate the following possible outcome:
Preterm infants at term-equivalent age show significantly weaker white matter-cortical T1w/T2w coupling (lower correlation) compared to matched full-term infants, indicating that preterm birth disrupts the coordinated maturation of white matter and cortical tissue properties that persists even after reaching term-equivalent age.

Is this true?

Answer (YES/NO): NO